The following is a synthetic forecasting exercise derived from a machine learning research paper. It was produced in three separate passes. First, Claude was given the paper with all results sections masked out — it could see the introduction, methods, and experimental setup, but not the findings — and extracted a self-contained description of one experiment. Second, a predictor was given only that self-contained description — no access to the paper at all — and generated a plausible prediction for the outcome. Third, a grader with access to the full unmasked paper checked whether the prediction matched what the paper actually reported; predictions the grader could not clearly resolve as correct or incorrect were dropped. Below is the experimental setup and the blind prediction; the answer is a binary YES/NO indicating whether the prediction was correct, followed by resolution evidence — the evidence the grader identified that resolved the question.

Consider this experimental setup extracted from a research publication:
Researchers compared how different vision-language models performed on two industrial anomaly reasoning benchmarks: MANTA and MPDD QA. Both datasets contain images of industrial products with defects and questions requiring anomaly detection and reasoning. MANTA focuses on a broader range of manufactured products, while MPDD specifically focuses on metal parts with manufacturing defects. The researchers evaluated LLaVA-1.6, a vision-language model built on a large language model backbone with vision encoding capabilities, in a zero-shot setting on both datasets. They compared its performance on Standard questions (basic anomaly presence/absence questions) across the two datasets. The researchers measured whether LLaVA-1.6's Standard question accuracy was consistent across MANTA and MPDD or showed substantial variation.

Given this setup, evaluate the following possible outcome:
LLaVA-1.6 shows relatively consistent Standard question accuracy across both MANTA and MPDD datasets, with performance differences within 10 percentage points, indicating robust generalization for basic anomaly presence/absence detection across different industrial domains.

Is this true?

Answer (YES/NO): YES